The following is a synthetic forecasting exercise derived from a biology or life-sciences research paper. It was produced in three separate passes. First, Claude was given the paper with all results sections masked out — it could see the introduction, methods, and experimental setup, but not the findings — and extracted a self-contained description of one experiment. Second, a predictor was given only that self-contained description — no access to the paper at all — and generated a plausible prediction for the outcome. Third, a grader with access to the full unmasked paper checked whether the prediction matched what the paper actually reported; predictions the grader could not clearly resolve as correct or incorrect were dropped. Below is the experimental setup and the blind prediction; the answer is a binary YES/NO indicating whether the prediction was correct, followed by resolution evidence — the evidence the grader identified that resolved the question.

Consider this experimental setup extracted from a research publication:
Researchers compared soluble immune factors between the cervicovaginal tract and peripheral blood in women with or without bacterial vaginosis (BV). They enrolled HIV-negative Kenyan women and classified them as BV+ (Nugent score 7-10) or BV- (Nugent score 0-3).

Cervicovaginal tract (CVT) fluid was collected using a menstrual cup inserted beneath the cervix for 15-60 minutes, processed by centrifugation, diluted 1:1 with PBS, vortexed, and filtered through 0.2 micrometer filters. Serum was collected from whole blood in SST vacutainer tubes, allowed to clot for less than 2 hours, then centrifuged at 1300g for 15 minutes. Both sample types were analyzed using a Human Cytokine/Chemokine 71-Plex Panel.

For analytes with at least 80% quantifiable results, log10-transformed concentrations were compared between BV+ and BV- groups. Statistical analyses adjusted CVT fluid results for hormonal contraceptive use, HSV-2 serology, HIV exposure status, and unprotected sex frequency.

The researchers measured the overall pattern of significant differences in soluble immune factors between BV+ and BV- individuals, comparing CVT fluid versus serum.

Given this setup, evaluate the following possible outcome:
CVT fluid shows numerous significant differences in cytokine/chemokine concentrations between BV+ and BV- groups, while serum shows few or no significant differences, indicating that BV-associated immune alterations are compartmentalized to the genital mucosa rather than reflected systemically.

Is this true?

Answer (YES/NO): YES